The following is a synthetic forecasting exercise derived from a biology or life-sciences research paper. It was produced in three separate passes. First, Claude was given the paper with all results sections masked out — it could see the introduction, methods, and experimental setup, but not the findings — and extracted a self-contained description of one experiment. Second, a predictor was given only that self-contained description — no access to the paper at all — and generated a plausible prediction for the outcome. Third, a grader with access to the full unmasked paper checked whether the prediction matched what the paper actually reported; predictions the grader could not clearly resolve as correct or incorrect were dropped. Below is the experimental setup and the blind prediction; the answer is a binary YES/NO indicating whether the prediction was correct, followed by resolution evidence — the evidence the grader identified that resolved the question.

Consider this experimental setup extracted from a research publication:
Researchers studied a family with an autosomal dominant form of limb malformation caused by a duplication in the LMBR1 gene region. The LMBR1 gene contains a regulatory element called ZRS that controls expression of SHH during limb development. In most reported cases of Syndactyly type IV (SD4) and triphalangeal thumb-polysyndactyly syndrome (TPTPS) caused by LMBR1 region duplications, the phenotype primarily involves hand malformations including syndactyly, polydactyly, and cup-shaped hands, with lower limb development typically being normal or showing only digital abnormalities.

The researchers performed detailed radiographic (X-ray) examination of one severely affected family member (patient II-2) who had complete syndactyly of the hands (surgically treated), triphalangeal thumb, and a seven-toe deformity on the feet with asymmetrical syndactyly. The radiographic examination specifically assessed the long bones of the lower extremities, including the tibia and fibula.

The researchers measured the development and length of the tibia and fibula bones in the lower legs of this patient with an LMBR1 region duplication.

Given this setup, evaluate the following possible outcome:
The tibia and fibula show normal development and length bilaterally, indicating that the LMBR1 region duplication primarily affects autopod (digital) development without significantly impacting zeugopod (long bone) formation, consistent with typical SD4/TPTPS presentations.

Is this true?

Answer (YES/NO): NO